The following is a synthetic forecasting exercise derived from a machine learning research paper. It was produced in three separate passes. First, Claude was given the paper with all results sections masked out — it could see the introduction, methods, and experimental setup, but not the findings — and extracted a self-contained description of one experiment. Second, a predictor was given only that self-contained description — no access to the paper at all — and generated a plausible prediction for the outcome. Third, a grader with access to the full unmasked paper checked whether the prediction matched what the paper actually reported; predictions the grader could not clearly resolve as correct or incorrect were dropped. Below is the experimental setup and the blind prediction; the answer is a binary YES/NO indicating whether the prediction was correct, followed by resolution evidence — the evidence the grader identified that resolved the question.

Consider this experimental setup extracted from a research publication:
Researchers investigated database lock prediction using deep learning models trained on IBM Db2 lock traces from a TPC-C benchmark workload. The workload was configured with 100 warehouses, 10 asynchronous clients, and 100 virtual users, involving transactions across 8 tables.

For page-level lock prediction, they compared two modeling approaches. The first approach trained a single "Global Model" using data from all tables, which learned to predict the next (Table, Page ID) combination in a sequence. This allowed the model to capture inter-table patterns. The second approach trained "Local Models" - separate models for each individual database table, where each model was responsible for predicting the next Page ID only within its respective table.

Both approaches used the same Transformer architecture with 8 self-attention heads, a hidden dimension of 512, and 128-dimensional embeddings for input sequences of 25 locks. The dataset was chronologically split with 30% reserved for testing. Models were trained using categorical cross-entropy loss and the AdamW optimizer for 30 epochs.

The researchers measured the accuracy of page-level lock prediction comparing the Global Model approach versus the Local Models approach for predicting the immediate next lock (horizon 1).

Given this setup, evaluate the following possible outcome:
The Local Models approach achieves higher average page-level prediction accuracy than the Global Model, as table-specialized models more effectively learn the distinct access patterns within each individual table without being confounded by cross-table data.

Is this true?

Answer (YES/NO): NO